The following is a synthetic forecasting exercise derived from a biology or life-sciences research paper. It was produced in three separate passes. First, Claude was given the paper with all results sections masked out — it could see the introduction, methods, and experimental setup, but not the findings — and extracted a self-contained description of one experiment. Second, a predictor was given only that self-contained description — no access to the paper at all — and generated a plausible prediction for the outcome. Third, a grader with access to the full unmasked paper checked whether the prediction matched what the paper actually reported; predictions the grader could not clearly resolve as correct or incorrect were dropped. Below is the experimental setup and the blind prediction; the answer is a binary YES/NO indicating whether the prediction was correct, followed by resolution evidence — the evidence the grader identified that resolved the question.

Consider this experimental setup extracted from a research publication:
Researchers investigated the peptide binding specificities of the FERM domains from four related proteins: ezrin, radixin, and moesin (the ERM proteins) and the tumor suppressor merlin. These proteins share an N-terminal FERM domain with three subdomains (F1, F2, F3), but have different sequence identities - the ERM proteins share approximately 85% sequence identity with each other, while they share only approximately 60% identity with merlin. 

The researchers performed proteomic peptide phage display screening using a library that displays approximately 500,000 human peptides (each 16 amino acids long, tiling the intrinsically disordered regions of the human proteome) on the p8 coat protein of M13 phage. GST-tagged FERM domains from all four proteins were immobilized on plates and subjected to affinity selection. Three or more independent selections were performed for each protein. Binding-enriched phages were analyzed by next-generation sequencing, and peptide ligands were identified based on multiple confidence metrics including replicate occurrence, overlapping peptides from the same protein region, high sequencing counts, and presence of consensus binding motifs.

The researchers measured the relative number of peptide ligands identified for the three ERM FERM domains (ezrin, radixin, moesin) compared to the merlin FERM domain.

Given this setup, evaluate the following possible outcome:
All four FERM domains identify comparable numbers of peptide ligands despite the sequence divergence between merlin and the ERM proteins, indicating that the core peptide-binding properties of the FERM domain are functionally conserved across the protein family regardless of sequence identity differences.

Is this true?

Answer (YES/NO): NO